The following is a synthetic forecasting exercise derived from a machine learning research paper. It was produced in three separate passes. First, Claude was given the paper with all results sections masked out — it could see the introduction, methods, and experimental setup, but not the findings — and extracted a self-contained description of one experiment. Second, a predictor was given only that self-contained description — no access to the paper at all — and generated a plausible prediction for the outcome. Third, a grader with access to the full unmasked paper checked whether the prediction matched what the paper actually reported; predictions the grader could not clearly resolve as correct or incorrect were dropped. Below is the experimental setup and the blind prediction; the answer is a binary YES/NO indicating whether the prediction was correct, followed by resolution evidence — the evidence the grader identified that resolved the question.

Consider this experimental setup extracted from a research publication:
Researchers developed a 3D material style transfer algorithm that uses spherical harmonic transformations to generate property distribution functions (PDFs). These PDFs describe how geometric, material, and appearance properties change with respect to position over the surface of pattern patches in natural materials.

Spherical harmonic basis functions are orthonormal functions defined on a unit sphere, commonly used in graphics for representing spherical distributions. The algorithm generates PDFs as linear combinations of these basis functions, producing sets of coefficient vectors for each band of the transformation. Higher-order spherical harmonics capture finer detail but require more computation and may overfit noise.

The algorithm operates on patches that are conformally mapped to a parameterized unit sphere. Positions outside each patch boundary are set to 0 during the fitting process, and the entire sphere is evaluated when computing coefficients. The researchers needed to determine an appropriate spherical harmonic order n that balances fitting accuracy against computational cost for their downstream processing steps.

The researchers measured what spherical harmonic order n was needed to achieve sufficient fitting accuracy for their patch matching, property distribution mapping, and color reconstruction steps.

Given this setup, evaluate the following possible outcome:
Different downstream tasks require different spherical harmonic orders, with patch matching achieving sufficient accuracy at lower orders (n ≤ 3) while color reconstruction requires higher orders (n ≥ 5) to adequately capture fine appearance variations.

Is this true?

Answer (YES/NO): NO